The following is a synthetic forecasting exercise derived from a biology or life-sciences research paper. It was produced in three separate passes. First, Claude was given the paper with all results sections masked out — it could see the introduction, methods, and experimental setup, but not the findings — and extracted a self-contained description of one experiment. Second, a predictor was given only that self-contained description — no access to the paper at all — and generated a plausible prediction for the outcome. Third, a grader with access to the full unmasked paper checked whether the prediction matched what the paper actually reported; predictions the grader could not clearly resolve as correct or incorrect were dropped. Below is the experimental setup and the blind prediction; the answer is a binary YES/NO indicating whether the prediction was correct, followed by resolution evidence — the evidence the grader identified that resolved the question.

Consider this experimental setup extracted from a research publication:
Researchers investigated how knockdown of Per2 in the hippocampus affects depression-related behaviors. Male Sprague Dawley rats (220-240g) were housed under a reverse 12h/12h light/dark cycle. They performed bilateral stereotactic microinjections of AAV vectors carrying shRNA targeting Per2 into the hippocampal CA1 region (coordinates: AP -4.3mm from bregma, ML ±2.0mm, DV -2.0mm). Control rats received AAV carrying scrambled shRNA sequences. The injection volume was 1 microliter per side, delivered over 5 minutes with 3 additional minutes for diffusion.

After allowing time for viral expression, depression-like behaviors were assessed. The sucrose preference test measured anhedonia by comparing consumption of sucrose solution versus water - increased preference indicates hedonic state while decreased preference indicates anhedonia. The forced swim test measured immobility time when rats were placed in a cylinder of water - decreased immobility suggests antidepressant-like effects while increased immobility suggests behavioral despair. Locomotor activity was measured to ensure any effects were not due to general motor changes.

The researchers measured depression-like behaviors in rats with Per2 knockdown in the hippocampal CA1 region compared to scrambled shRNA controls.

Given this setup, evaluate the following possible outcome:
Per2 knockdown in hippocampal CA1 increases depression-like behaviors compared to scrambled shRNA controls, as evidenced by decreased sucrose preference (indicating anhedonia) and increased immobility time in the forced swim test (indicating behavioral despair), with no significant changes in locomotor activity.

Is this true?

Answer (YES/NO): NO